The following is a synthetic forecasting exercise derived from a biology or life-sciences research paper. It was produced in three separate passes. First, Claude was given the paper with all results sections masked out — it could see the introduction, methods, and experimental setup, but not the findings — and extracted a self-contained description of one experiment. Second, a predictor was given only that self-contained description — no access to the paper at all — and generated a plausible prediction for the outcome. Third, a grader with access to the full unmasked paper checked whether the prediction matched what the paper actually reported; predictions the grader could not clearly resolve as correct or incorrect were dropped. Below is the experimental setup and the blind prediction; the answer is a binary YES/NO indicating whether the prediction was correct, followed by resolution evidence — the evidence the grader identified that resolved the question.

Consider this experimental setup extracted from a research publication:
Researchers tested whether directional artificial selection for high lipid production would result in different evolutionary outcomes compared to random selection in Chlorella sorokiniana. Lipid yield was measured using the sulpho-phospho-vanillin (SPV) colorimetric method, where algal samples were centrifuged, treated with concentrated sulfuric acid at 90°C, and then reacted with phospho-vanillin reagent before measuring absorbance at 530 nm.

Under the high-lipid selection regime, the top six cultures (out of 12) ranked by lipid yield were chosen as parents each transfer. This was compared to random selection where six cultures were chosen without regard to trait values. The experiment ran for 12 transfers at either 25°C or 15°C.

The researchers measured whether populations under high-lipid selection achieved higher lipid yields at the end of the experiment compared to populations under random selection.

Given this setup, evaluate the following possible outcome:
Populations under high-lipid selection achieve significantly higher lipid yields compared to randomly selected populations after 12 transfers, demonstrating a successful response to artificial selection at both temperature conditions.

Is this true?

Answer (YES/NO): NO